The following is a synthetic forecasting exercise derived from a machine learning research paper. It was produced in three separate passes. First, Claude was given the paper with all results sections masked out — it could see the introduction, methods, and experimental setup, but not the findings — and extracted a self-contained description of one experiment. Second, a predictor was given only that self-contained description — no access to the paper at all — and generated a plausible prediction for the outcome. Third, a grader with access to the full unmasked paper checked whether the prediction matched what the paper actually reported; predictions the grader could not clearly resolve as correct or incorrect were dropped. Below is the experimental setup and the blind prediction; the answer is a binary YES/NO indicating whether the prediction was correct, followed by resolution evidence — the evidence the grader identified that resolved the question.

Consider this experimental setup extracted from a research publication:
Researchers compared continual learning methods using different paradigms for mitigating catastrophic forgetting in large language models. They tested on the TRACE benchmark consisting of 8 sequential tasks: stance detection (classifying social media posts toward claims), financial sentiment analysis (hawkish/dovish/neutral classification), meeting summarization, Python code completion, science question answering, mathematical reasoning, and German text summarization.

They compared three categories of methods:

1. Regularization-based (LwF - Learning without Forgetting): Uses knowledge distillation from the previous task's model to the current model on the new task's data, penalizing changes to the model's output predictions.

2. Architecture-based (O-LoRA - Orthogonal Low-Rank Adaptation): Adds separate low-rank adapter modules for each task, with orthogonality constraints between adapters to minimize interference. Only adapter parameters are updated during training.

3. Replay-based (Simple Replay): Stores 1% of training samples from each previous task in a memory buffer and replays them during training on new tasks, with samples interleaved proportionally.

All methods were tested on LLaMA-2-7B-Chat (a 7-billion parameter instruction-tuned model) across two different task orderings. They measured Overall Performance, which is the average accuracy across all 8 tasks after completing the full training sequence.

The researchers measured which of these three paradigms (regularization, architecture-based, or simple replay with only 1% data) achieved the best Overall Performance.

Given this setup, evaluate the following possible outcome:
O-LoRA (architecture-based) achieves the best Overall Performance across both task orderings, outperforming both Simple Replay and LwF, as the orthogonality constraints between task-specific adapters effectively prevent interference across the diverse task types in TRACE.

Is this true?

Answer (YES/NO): NO